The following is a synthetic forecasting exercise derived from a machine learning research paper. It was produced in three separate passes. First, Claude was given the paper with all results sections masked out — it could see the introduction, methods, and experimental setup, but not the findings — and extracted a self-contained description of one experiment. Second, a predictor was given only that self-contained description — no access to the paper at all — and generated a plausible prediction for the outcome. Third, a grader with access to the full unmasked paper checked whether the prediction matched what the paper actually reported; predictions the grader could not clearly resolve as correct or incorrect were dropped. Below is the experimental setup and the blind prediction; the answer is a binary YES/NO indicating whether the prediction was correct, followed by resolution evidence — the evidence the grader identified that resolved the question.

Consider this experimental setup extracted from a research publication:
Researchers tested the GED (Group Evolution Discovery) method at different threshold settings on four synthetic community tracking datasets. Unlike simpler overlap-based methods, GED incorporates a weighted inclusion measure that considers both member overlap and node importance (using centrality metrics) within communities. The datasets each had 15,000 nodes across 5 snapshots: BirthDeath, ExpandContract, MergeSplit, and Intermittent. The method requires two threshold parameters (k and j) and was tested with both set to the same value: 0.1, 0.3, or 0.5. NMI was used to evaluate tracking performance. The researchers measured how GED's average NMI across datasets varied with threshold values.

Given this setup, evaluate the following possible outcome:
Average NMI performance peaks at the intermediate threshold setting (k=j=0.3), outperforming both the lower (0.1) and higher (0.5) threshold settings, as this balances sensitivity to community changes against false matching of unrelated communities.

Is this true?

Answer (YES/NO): NO